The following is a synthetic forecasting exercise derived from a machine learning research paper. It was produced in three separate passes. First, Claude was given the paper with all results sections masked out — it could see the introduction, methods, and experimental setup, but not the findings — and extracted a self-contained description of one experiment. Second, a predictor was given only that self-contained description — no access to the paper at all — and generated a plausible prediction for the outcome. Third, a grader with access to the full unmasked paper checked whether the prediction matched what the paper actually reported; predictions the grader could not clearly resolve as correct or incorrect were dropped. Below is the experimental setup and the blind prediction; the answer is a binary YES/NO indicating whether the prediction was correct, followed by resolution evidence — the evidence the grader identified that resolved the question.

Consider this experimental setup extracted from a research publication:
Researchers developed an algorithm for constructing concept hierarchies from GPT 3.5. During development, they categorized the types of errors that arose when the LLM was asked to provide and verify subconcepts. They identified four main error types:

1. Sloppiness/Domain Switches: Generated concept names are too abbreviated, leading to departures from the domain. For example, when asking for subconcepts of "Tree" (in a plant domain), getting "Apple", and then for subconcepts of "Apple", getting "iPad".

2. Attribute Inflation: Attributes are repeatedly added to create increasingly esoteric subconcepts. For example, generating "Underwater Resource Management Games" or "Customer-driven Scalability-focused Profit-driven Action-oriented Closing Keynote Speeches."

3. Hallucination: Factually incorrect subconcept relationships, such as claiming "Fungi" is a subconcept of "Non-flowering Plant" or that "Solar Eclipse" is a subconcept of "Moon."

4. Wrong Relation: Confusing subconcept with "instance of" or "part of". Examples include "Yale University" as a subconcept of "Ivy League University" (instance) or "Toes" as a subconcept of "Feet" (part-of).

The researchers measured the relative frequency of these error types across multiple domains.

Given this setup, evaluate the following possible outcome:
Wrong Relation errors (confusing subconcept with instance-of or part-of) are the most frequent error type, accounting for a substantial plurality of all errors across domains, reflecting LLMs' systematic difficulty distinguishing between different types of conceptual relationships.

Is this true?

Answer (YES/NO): NO